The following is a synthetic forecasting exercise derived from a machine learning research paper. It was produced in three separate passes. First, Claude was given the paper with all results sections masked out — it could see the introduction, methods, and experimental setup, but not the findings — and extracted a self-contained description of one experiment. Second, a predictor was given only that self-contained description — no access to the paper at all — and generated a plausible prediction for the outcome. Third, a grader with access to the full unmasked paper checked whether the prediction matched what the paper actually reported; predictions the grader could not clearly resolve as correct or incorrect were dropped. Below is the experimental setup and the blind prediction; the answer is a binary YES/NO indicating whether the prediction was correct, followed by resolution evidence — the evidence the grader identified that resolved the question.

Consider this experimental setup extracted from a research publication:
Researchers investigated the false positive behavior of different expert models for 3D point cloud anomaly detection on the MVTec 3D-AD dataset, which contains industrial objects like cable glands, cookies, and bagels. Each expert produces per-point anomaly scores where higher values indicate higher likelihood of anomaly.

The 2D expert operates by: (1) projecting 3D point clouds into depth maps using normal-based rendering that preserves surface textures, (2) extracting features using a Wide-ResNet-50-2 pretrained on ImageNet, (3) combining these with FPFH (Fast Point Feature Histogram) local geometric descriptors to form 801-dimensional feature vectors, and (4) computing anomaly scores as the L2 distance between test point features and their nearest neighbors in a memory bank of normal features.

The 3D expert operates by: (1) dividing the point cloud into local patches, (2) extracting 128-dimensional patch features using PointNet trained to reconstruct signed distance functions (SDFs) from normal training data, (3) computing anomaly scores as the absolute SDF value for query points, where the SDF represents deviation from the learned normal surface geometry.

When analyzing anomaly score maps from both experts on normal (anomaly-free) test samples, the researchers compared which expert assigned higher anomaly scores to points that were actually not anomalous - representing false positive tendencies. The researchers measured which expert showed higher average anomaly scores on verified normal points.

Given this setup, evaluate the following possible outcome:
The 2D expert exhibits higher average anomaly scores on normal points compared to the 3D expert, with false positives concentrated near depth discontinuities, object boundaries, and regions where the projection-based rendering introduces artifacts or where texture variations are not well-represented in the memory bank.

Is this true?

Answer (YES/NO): NO